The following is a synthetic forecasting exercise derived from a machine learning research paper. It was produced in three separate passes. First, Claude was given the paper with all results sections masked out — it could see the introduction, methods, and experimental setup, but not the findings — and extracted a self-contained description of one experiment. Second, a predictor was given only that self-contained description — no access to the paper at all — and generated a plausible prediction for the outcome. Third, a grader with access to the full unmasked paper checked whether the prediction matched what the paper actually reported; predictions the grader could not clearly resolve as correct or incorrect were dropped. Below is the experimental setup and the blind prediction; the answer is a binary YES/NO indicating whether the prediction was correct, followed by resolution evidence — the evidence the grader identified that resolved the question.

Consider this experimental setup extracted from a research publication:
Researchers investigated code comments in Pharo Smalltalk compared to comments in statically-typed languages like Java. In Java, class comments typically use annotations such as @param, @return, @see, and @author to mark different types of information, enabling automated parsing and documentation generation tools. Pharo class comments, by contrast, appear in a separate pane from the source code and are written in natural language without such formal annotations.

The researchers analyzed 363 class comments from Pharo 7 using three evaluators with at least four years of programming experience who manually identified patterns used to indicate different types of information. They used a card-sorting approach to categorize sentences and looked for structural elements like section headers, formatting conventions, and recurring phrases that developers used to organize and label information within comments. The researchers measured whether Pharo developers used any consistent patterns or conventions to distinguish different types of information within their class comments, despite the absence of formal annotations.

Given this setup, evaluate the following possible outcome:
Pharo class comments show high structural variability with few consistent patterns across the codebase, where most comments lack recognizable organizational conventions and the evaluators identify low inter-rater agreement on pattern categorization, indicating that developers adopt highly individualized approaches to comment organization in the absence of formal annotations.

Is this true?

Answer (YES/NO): NO